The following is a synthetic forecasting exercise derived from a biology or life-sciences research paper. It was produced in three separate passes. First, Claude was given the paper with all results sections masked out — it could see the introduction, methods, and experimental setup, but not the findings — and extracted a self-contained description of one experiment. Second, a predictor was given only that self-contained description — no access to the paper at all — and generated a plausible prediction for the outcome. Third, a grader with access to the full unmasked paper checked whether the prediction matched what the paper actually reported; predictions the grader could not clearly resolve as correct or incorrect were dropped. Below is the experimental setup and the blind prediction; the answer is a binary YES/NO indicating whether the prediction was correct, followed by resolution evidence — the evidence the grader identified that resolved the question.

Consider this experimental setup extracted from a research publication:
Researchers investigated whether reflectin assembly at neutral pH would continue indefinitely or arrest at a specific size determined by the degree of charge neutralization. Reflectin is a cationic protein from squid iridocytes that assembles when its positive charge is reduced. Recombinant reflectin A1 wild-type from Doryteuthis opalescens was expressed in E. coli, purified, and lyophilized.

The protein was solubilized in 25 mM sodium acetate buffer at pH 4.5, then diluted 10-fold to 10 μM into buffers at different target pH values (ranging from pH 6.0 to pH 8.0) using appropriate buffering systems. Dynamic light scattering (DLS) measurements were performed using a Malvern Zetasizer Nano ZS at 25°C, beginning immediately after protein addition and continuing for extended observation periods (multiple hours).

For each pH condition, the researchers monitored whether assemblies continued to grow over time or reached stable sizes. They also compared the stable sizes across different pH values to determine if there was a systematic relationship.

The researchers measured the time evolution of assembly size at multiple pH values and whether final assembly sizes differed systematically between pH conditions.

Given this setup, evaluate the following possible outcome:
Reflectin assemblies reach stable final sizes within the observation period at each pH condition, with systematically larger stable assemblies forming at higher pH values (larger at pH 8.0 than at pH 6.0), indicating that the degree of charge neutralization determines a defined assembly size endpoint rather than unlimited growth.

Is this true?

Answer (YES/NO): YES